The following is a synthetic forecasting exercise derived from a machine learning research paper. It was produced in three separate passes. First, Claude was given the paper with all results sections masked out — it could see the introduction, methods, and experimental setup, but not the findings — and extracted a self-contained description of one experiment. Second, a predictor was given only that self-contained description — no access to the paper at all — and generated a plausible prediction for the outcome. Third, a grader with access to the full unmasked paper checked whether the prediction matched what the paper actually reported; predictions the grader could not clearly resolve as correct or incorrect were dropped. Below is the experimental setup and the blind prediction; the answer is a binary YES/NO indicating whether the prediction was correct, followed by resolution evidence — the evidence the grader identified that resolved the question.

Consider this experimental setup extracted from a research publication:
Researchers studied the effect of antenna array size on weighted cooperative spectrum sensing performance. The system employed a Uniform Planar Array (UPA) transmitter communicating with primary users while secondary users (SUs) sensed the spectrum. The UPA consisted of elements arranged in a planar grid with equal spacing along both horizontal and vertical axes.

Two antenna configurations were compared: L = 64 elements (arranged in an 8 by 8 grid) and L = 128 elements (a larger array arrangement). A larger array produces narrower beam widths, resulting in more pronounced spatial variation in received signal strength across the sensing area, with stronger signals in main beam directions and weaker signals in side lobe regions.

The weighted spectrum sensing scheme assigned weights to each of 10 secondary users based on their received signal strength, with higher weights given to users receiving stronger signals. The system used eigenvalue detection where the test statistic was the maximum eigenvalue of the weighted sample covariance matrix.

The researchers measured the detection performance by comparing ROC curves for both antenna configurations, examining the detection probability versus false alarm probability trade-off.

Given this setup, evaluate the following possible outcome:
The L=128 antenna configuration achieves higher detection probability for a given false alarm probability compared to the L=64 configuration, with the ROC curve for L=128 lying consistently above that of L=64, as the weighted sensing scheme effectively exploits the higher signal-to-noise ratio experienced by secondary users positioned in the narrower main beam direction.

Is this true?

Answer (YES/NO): NO